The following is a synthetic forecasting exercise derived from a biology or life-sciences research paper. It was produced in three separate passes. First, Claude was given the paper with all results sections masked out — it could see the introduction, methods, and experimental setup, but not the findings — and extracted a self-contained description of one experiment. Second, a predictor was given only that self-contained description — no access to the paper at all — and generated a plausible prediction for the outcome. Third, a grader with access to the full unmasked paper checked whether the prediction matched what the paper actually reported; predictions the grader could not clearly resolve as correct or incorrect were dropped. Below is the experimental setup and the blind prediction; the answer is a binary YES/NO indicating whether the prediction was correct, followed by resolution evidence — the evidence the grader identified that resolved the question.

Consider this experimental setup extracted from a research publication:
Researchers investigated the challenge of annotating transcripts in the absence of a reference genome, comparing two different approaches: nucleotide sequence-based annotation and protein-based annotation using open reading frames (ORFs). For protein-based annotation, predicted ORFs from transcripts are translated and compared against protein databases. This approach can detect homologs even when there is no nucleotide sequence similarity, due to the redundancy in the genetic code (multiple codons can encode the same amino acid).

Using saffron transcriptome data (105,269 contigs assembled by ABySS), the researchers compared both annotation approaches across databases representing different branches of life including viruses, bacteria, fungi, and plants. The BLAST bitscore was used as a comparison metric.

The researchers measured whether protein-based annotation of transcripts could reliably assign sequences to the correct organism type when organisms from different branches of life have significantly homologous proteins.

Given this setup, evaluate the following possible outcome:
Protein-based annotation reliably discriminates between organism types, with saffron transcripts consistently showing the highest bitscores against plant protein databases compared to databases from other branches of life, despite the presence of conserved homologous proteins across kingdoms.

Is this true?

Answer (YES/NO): NO